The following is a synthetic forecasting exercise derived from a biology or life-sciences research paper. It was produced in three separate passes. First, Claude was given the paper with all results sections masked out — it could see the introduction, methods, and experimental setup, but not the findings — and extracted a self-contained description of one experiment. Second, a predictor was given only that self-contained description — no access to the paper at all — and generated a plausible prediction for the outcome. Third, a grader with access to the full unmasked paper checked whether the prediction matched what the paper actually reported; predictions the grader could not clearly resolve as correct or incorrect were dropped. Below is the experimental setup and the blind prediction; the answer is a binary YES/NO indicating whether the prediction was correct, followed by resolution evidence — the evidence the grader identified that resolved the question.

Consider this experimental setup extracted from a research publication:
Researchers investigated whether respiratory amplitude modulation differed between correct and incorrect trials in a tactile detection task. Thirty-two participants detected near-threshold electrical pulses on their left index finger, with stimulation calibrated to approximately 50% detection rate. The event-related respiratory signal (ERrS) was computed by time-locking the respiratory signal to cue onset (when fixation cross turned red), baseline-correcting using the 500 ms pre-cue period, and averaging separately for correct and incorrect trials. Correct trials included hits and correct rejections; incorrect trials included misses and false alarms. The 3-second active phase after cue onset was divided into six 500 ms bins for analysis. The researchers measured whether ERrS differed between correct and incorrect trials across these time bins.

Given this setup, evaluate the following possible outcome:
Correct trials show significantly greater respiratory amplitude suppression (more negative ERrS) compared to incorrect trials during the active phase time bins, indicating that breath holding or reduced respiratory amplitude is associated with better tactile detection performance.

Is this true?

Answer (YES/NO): NO